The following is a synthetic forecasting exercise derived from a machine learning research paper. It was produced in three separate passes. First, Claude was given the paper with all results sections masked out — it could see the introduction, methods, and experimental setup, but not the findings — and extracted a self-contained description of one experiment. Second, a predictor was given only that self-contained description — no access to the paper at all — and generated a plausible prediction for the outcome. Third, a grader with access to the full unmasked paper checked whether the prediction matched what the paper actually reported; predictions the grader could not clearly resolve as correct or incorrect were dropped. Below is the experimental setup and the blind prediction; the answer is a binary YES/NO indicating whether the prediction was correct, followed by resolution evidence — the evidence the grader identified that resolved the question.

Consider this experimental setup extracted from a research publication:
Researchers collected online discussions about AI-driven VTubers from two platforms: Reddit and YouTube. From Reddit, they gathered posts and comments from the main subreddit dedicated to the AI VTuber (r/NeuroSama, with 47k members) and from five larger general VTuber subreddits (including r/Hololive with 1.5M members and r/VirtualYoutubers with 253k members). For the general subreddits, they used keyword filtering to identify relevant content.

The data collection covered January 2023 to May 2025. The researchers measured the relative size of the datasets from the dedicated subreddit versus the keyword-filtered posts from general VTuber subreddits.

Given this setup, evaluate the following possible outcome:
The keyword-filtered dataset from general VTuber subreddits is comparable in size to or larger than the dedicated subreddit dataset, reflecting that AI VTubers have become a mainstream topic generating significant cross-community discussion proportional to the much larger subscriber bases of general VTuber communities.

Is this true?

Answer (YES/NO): NO